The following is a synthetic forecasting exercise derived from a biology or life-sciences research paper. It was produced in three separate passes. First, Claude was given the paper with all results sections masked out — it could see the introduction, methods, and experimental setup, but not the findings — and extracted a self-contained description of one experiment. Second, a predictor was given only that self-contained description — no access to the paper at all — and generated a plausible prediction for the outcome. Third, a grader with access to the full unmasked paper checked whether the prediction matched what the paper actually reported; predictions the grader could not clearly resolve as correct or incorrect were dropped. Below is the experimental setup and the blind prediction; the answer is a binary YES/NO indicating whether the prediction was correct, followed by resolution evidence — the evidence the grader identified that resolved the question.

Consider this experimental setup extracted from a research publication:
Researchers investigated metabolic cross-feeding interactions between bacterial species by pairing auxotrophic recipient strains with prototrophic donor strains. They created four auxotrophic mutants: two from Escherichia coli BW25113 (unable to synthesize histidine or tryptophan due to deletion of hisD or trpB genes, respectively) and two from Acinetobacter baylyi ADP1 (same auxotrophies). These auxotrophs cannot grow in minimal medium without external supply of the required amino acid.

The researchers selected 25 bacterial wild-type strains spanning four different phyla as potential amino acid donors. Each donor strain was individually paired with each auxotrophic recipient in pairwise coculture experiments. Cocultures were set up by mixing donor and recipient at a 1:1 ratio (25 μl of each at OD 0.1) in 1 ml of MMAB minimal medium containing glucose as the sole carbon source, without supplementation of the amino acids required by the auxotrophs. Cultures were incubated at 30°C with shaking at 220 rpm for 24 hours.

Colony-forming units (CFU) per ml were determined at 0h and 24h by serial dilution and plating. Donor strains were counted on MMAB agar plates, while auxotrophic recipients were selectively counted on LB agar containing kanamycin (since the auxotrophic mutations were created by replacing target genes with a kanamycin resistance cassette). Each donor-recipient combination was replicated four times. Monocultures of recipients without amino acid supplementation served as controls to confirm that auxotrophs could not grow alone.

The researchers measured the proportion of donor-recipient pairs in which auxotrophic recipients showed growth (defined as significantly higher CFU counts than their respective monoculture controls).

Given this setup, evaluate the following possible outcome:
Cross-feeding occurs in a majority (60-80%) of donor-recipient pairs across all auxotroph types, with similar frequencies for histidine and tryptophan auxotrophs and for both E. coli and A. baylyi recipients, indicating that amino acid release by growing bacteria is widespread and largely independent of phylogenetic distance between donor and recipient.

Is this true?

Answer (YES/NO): NO